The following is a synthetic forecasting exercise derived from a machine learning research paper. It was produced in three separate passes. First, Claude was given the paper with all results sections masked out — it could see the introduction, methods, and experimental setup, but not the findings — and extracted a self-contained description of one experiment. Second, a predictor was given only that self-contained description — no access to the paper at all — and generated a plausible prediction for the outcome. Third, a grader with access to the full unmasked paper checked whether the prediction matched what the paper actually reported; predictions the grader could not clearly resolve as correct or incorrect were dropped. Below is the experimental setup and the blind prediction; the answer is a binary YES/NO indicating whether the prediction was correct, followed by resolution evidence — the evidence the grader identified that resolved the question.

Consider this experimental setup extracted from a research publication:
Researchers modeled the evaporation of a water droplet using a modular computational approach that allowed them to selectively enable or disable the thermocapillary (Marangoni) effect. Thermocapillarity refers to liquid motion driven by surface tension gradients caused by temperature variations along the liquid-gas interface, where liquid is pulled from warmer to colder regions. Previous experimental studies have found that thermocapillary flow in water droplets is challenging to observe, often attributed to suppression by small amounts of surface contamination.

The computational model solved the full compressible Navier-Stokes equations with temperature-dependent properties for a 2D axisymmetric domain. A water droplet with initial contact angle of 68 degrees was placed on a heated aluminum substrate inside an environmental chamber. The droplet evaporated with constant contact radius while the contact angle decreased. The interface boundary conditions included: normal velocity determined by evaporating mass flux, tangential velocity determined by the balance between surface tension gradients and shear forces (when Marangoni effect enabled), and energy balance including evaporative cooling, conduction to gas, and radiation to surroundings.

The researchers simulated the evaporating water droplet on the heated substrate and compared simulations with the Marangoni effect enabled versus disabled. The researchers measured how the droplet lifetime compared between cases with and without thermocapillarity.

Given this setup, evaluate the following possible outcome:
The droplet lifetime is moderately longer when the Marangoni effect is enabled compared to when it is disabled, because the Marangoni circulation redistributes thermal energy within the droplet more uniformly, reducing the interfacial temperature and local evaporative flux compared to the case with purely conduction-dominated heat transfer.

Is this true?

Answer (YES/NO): NO